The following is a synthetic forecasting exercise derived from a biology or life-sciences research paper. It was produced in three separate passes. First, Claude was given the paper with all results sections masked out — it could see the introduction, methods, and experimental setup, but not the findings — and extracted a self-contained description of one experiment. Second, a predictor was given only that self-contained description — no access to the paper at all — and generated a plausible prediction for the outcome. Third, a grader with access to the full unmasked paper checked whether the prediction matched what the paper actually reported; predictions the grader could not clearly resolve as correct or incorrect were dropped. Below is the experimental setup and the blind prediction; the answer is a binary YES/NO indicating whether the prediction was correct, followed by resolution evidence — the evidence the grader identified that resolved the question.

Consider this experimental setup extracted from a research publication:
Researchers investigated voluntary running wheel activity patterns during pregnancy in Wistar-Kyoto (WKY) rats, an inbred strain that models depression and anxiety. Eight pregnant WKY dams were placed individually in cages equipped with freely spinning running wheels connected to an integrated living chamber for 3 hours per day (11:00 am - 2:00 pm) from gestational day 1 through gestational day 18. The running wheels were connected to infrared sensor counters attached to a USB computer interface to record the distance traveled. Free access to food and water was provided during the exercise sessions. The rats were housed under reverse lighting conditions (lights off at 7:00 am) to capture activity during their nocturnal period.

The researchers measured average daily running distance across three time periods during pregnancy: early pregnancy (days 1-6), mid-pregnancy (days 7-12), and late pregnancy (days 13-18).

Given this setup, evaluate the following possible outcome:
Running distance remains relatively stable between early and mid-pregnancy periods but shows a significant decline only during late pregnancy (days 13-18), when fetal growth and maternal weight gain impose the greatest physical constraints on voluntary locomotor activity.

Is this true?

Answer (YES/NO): YES